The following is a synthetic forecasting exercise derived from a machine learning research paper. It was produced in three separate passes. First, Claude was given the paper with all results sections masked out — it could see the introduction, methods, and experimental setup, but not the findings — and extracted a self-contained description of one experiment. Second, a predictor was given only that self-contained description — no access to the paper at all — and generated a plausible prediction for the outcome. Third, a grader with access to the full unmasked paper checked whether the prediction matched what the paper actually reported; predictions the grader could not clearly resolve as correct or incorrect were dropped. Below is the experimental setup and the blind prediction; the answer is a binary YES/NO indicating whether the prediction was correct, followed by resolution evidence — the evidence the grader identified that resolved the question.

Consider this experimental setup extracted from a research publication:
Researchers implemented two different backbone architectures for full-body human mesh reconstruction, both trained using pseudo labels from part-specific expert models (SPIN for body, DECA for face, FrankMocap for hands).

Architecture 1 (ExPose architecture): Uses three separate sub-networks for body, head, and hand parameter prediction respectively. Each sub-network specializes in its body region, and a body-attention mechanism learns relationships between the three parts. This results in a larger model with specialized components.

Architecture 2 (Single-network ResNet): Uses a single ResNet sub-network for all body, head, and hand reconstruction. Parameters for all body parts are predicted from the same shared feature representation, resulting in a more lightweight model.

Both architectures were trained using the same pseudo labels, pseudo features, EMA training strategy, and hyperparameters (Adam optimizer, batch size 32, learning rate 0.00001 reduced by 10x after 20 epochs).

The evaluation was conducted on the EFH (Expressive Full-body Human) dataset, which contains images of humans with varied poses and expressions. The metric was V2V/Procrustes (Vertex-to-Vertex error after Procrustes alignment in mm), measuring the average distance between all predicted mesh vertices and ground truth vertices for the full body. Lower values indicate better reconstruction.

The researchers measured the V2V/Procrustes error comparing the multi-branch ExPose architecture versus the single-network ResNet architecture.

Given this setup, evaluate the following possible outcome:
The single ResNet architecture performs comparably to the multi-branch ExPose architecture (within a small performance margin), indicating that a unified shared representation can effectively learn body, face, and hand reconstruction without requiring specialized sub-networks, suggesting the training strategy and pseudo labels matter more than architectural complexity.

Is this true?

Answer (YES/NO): NO